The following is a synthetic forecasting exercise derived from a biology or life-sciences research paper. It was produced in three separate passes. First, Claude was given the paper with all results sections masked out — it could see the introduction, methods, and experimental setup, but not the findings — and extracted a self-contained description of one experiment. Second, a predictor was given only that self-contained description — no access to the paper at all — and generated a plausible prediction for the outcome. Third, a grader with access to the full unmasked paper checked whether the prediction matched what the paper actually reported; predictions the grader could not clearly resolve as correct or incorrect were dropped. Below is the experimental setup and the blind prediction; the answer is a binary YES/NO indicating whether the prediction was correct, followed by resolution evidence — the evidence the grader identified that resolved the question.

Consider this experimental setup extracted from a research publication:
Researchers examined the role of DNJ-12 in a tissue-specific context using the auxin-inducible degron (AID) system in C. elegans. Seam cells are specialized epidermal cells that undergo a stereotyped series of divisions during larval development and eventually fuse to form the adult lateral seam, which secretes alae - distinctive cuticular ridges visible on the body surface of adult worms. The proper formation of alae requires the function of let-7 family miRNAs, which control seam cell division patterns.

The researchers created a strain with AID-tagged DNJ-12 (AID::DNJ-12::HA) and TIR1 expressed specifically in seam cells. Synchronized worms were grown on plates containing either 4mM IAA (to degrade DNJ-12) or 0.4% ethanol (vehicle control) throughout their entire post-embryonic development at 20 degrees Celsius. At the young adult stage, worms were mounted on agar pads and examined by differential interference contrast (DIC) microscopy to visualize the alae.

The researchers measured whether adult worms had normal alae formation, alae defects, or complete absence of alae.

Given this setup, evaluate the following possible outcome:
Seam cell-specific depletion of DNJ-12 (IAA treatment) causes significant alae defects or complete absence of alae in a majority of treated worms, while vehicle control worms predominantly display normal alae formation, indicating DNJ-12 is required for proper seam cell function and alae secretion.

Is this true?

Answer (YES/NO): YES